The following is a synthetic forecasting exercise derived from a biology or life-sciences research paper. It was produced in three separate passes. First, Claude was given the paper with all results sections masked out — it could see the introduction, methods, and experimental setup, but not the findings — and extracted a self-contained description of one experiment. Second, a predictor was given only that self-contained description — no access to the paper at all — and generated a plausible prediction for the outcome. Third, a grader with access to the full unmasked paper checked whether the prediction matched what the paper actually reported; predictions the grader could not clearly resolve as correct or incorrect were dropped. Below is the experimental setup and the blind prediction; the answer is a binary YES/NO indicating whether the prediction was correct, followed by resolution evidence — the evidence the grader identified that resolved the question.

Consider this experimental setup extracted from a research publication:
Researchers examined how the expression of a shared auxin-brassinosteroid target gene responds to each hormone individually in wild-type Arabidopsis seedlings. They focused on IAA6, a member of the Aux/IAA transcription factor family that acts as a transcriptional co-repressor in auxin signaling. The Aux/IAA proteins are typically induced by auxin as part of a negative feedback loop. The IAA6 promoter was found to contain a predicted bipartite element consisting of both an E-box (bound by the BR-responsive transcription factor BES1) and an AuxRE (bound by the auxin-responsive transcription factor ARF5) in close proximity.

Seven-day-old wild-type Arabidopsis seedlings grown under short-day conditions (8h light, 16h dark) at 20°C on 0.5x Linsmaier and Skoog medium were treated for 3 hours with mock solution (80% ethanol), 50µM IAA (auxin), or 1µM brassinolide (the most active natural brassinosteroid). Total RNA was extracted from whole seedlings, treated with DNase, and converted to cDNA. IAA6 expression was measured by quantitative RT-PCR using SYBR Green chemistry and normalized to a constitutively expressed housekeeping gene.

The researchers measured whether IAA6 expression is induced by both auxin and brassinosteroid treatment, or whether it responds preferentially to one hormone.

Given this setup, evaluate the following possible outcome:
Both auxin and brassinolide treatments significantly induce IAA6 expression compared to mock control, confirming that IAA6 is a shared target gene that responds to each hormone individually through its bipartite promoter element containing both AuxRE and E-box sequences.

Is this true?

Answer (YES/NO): YES